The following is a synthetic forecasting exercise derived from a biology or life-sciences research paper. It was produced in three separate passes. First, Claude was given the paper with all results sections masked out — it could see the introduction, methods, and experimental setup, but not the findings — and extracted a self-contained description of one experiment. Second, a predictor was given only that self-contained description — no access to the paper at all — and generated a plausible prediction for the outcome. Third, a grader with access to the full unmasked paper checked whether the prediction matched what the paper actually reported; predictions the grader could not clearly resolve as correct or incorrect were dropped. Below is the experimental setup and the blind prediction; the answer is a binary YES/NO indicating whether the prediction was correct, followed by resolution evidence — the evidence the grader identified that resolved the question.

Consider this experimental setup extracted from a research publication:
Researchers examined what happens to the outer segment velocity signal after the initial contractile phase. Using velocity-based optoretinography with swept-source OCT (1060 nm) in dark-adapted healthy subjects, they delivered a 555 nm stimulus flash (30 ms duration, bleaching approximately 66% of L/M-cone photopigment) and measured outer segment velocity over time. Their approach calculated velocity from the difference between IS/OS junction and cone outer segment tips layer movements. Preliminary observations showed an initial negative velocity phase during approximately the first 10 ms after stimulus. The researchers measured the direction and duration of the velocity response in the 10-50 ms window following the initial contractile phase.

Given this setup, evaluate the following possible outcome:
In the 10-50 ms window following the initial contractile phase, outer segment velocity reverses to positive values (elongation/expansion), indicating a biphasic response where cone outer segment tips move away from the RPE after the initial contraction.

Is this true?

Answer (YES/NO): YES